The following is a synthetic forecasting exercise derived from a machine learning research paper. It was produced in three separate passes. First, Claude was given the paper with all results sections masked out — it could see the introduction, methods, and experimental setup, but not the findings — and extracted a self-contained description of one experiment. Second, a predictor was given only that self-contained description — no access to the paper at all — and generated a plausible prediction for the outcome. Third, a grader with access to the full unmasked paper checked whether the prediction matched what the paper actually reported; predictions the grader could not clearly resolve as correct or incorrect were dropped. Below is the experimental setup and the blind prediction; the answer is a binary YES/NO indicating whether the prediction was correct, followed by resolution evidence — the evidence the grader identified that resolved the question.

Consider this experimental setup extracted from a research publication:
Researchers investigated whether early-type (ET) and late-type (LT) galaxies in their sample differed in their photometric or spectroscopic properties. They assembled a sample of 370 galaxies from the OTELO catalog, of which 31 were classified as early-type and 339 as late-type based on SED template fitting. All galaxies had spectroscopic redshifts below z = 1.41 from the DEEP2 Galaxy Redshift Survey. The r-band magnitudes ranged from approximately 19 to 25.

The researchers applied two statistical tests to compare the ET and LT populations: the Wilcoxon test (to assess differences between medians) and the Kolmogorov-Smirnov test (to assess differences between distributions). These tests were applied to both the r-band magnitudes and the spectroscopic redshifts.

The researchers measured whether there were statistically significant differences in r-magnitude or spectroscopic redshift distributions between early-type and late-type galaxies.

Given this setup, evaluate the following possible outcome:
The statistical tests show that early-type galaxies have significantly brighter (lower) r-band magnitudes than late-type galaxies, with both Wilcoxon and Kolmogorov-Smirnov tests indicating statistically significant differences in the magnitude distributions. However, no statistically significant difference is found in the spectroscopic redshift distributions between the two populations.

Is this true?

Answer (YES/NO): NO